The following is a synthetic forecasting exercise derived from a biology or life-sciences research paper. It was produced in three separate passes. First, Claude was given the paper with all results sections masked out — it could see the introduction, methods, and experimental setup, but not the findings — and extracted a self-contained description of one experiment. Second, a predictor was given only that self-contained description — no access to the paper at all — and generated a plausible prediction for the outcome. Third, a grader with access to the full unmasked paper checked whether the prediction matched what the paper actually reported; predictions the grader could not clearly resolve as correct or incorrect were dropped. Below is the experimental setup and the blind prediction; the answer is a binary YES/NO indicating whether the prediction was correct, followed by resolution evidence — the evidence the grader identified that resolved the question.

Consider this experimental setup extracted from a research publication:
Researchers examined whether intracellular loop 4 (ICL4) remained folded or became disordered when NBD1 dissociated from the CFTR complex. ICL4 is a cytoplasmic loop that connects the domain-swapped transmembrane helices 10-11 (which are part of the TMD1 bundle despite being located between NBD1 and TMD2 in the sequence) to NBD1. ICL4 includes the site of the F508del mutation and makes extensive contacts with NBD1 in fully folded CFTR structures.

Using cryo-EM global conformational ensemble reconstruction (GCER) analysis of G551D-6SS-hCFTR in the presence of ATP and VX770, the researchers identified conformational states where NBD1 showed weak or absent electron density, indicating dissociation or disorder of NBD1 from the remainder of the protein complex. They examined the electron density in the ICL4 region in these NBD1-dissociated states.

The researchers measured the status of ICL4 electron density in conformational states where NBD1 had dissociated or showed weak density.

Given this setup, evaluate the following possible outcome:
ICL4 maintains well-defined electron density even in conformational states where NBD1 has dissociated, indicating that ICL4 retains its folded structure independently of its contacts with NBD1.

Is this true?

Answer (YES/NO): NO